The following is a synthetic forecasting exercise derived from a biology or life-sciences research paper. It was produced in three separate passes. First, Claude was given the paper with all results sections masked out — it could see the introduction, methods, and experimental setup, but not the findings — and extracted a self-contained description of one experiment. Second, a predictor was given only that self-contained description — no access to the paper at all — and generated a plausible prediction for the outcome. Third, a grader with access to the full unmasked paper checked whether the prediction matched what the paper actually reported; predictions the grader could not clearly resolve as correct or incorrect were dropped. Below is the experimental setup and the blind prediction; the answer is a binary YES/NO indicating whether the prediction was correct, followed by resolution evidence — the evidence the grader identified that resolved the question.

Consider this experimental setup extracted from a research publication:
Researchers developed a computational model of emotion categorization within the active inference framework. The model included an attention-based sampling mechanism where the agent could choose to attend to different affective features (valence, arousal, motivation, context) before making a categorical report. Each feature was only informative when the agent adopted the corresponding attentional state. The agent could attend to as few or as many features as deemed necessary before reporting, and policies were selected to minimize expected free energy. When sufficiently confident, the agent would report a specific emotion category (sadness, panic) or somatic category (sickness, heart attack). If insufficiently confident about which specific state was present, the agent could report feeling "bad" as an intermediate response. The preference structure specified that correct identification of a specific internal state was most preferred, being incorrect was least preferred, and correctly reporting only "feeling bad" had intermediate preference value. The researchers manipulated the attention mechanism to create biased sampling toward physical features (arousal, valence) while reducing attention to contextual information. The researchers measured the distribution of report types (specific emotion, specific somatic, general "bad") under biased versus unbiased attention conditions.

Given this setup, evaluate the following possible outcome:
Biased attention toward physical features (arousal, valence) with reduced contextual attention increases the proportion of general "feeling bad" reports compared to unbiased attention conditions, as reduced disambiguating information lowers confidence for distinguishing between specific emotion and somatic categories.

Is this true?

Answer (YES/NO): NO